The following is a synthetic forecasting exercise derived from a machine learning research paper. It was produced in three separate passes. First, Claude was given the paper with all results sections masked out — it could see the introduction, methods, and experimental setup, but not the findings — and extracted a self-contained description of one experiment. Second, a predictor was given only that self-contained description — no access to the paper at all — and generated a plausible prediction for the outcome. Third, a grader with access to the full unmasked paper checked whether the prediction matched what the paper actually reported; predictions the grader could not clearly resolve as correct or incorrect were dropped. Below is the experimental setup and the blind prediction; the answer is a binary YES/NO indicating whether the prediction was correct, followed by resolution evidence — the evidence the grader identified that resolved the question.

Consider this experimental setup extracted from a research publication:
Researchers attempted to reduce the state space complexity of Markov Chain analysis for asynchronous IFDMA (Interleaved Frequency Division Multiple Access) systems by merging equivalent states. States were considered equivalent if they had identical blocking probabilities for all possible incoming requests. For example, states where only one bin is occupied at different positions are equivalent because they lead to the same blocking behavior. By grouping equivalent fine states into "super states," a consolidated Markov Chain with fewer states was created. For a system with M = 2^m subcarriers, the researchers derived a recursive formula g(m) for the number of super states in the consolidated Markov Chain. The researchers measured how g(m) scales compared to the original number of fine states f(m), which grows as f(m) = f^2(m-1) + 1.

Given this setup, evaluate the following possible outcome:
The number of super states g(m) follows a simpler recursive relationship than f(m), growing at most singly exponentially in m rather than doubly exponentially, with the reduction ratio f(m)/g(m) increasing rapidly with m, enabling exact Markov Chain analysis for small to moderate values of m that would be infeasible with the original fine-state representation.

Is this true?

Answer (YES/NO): NO